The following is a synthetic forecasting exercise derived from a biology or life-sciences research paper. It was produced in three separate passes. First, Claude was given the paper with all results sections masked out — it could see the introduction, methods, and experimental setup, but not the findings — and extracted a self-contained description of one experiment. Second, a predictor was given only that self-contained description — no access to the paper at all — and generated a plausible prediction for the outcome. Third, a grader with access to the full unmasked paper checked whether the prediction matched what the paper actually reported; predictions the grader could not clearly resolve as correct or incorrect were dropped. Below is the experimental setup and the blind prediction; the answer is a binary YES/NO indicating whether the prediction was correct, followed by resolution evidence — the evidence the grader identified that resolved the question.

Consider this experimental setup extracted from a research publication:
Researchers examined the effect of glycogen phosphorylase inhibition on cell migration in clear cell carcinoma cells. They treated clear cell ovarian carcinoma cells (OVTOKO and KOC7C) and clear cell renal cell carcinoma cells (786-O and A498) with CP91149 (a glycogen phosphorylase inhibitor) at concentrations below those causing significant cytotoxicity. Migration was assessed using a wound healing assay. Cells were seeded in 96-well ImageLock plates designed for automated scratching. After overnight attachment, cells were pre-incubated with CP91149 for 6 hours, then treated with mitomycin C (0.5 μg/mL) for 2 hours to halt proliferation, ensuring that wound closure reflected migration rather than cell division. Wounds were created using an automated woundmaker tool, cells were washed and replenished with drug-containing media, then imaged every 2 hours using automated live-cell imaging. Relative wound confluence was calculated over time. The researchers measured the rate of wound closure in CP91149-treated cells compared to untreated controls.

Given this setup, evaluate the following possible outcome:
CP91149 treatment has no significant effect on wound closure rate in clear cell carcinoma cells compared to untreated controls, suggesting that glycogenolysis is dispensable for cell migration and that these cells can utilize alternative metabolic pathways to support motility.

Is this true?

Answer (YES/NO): NO